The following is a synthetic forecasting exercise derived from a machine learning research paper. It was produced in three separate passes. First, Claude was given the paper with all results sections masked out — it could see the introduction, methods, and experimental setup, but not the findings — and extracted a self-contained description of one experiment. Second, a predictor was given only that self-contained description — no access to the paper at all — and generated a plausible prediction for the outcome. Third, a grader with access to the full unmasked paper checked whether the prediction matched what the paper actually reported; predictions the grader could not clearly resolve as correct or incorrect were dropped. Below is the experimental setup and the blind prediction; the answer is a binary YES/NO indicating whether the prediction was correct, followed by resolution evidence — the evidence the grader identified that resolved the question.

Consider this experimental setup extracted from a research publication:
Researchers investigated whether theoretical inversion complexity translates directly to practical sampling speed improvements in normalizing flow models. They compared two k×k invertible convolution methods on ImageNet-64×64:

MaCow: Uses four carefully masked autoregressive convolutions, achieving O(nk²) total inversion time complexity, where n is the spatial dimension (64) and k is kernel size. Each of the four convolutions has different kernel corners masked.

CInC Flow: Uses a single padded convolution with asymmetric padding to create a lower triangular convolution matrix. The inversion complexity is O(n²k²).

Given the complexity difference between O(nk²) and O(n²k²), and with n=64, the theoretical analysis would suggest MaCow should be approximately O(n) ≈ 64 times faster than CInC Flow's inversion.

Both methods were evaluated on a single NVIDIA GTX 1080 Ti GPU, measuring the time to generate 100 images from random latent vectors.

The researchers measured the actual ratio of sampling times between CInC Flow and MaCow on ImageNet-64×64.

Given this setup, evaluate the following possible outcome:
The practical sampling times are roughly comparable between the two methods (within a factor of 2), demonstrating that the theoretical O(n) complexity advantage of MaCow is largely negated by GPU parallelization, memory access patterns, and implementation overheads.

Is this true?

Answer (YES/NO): NO